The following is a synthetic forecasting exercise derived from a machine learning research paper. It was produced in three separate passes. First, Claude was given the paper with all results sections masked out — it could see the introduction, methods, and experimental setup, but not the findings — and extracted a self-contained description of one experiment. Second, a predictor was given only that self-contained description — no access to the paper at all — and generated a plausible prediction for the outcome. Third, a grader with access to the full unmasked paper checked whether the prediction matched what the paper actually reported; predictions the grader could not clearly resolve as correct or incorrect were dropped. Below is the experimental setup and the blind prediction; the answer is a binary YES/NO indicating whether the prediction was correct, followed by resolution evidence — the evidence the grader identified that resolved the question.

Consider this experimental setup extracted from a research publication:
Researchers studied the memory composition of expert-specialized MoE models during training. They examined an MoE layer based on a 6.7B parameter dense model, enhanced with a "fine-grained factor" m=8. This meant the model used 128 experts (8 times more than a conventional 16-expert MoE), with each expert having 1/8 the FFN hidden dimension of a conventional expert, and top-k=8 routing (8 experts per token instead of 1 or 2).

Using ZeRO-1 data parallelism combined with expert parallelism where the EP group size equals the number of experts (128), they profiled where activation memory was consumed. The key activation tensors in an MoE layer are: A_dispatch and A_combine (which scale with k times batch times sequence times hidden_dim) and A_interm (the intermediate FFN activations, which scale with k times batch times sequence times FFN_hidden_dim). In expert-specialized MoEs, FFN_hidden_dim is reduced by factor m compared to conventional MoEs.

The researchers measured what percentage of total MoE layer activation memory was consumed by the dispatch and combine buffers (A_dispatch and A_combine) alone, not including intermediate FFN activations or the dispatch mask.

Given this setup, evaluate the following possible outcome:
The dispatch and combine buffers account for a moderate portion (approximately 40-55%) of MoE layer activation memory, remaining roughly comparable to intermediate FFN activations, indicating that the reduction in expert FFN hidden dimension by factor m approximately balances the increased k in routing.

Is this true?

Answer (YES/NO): NO